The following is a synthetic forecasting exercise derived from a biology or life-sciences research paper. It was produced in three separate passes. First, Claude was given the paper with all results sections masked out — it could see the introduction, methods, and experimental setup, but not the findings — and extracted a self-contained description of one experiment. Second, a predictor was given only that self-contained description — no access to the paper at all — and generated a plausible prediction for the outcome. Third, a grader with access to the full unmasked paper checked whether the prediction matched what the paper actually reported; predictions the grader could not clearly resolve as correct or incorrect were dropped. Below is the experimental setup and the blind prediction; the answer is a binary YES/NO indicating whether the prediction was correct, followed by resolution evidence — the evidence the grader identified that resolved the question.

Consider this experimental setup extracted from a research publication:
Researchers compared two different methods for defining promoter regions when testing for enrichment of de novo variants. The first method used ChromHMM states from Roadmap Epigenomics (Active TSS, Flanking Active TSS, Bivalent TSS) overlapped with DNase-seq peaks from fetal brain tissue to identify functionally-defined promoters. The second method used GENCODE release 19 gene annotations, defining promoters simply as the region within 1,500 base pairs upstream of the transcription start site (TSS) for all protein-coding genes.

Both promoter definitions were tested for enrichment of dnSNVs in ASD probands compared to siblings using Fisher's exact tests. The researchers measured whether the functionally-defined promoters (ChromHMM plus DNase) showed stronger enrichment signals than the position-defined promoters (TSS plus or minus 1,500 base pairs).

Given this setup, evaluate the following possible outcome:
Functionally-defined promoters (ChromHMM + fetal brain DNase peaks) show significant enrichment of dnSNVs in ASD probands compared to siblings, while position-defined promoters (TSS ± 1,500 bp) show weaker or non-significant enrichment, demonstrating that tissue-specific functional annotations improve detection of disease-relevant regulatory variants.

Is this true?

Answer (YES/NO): NO